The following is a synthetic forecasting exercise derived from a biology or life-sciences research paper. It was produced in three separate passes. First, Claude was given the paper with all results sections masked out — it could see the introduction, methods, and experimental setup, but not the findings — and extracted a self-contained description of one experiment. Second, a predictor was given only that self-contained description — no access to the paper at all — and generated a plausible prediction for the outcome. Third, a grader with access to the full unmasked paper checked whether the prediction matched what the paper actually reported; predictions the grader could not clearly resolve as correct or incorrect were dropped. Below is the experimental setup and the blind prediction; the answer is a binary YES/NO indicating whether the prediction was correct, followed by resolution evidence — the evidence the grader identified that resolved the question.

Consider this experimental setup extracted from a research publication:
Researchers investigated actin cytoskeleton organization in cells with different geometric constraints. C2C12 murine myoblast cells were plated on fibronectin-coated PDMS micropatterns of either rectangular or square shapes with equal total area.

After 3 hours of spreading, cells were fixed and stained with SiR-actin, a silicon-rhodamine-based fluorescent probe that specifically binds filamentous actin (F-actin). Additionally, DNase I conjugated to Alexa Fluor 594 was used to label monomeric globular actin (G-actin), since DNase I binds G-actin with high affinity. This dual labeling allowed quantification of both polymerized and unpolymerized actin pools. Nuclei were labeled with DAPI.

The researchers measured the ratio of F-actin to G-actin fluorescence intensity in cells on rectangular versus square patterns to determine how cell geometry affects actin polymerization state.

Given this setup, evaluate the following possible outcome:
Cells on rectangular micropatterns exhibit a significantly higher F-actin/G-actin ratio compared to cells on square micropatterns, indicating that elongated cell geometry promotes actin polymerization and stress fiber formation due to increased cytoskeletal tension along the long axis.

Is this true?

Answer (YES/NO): NO